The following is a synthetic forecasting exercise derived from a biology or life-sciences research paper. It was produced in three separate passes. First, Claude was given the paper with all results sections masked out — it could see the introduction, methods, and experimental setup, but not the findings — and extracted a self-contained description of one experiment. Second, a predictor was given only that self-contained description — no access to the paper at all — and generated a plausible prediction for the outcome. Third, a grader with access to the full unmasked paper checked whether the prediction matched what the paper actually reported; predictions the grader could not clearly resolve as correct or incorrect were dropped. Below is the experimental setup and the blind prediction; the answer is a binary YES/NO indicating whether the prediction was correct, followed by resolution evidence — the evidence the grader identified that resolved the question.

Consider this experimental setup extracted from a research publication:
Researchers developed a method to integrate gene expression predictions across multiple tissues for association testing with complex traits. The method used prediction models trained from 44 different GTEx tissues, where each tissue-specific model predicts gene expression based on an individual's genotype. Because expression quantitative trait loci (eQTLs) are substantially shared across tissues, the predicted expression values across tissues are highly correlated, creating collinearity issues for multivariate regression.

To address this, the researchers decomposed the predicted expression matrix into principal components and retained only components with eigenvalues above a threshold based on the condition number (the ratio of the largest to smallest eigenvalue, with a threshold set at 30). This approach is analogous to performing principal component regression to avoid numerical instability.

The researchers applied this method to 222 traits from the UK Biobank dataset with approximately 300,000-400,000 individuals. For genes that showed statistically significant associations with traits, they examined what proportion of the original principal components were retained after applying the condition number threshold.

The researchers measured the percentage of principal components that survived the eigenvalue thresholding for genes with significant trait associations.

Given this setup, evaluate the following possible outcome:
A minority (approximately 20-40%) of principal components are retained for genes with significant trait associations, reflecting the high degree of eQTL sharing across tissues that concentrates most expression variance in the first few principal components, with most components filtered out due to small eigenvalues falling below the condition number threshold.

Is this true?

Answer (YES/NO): NO